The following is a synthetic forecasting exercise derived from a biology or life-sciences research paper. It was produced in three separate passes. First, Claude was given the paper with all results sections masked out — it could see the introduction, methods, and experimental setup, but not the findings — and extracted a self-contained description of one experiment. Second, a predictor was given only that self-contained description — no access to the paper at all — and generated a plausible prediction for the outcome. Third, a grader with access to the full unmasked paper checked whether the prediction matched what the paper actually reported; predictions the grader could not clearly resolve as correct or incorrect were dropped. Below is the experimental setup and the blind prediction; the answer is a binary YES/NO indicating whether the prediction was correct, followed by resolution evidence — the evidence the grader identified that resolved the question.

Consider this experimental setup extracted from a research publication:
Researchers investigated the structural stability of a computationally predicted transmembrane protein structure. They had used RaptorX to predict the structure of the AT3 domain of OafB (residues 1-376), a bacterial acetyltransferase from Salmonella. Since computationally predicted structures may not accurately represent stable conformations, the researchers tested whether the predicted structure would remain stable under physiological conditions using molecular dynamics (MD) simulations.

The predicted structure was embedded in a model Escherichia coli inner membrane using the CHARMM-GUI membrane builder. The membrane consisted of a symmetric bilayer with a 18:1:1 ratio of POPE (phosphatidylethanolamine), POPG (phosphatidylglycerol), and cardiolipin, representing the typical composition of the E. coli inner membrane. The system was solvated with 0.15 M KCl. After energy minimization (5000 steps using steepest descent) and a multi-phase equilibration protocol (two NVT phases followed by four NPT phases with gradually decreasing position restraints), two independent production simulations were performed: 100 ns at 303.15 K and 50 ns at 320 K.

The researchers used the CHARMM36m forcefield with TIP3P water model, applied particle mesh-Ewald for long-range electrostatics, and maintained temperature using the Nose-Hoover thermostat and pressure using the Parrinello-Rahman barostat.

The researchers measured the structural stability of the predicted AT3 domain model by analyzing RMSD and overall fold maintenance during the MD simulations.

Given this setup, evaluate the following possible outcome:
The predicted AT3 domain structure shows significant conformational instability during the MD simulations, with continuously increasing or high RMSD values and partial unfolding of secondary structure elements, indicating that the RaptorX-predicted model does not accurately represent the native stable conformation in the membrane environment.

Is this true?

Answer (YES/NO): NO